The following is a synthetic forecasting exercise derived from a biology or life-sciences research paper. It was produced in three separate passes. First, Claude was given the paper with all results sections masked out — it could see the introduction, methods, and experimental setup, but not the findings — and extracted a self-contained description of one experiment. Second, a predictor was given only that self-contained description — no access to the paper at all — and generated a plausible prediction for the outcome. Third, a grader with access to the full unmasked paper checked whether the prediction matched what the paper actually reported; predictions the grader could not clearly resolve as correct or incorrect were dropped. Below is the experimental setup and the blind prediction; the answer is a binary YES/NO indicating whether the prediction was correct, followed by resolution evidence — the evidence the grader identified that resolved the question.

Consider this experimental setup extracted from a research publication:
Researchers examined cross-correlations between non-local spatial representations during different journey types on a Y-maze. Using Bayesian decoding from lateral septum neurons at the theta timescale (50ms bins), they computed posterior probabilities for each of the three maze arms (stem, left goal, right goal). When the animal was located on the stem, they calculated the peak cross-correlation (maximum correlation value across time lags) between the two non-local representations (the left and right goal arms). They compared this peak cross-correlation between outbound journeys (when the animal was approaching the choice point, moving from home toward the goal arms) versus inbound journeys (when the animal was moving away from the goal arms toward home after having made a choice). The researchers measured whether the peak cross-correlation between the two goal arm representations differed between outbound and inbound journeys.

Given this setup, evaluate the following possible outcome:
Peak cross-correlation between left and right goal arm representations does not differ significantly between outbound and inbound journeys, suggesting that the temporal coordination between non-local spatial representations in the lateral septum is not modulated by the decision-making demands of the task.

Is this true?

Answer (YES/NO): NO